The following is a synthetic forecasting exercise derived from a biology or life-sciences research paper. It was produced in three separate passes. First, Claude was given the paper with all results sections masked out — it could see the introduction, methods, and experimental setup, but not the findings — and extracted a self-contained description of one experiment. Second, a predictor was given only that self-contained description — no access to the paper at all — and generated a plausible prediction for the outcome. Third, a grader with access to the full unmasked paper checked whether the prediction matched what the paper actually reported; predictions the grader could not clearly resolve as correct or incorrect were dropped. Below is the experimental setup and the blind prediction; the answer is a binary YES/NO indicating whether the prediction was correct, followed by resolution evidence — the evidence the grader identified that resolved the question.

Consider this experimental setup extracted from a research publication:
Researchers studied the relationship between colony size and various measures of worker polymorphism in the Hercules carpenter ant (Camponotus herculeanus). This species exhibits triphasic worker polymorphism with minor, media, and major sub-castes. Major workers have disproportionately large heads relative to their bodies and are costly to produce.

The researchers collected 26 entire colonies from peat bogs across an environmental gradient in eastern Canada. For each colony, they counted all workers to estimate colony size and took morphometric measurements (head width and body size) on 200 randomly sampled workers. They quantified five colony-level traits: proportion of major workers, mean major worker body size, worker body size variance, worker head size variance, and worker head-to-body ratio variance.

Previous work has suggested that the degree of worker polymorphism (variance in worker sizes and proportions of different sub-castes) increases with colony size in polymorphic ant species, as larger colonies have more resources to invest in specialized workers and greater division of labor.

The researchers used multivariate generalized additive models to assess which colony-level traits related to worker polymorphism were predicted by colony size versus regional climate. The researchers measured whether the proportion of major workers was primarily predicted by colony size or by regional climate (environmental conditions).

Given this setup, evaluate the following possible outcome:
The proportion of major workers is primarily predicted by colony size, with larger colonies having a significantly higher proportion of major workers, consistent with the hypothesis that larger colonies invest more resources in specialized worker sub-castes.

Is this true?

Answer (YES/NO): NO